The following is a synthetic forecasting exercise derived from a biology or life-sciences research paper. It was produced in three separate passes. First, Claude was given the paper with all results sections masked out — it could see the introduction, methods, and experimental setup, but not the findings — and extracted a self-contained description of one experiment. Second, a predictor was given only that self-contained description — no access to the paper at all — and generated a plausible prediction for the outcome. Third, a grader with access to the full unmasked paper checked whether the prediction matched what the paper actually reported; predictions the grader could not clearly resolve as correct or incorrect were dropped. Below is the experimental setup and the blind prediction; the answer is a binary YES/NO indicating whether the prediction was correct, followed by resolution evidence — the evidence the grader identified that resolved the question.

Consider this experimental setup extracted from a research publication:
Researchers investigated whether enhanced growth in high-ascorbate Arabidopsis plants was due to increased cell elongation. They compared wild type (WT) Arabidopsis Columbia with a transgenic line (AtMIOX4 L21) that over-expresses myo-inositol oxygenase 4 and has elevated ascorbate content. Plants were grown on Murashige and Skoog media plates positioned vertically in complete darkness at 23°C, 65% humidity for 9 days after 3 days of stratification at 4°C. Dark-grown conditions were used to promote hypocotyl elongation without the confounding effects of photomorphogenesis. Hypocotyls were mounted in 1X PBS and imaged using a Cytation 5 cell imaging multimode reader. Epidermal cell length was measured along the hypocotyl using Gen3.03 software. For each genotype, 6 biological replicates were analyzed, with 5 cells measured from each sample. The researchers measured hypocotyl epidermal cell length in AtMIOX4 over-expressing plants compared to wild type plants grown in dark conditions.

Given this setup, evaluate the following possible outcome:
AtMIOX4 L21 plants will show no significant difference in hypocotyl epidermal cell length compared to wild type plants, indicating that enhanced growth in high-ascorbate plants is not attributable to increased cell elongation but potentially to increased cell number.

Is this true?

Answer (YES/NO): NO